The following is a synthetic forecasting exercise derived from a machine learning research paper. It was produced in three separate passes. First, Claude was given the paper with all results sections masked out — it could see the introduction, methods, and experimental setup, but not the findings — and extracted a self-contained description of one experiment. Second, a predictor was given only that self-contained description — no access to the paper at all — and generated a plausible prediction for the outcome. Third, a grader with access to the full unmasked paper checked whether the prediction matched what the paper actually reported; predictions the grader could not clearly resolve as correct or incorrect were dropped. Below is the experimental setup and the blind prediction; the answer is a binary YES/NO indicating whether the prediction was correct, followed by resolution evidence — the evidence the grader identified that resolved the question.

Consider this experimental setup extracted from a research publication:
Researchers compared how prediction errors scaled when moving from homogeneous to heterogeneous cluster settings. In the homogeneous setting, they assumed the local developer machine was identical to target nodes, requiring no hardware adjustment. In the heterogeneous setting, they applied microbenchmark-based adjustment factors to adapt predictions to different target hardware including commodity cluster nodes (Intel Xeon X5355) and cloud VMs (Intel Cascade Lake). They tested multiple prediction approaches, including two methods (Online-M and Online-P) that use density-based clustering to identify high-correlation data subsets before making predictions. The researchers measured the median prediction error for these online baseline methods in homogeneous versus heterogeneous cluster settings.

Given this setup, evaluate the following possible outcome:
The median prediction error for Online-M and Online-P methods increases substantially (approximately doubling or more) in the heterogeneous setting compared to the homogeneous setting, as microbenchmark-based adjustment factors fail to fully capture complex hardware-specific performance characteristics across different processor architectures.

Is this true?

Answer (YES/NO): NO